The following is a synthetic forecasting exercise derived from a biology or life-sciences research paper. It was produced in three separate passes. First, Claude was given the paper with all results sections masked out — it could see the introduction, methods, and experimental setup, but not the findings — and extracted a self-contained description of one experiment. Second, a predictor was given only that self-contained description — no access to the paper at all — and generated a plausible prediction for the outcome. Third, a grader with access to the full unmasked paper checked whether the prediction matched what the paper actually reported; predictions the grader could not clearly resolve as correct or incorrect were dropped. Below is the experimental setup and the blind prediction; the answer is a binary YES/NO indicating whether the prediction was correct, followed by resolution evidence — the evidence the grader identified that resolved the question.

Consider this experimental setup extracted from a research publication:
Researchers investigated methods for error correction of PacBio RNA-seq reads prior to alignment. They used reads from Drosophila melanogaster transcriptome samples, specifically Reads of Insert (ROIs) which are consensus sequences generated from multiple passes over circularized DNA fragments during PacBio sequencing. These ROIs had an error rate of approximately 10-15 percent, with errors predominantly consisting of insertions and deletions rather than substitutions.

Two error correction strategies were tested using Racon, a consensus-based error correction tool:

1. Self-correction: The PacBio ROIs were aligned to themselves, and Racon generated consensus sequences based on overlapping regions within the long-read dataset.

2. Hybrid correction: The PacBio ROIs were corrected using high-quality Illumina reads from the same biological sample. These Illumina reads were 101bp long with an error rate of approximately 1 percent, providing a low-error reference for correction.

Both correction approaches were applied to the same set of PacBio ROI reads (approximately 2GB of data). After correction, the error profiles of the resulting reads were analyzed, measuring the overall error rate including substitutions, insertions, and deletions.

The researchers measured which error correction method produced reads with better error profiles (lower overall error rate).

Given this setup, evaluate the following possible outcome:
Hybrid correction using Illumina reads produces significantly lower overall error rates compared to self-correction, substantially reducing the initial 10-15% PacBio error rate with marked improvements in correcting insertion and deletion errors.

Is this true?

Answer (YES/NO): NO